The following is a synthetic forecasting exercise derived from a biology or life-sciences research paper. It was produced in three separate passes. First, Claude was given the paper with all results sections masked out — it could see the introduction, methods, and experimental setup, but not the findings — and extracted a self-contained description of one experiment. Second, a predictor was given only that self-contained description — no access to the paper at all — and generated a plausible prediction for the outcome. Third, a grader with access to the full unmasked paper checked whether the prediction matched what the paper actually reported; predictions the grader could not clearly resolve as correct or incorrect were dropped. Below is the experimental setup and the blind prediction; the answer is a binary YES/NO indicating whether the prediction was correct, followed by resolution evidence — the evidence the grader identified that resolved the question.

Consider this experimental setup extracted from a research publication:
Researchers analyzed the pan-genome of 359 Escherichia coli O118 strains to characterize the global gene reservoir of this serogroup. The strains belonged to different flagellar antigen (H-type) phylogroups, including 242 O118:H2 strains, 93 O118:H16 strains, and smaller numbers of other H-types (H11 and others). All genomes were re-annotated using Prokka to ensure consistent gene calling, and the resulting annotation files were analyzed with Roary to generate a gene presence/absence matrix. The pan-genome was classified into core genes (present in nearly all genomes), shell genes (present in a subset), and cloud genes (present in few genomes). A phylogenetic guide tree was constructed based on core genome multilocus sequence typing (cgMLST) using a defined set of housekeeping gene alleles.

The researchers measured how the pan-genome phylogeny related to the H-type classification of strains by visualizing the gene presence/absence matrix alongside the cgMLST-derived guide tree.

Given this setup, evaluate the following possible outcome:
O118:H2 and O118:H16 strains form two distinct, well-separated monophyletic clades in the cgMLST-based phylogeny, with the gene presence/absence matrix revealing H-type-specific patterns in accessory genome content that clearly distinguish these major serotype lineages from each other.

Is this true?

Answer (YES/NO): YES